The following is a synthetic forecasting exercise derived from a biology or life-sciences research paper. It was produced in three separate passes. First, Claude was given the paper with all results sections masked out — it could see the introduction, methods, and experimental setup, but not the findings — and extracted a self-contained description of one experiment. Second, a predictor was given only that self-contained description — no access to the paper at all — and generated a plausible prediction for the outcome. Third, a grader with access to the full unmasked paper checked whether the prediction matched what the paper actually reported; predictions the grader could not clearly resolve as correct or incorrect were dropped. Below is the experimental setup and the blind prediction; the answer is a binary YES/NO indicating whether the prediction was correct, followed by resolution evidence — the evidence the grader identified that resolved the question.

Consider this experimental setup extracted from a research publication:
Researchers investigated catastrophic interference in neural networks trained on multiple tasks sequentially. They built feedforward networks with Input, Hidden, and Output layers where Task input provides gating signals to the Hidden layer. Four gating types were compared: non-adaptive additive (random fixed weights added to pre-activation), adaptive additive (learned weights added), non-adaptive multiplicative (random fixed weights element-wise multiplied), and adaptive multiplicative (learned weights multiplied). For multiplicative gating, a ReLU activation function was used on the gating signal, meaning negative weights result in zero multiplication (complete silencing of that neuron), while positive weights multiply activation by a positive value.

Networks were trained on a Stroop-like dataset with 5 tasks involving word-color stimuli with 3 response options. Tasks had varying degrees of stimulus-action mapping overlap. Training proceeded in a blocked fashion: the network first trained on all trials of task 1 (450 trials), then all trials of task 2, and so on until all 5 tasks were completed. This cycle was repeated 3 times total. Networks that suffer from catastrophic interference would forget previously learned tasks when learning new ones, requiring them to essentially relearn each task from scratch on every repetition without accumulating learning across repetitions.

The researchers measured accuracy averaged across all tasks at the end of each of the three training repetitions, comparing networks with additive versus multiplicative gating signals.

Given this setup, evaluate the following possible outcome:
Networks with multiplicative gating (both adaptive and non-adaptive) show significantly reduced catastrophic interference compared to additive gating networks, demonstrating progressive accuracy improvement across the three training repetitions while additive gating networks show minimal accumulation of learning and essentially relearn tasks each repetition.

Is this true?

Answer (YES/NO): YES